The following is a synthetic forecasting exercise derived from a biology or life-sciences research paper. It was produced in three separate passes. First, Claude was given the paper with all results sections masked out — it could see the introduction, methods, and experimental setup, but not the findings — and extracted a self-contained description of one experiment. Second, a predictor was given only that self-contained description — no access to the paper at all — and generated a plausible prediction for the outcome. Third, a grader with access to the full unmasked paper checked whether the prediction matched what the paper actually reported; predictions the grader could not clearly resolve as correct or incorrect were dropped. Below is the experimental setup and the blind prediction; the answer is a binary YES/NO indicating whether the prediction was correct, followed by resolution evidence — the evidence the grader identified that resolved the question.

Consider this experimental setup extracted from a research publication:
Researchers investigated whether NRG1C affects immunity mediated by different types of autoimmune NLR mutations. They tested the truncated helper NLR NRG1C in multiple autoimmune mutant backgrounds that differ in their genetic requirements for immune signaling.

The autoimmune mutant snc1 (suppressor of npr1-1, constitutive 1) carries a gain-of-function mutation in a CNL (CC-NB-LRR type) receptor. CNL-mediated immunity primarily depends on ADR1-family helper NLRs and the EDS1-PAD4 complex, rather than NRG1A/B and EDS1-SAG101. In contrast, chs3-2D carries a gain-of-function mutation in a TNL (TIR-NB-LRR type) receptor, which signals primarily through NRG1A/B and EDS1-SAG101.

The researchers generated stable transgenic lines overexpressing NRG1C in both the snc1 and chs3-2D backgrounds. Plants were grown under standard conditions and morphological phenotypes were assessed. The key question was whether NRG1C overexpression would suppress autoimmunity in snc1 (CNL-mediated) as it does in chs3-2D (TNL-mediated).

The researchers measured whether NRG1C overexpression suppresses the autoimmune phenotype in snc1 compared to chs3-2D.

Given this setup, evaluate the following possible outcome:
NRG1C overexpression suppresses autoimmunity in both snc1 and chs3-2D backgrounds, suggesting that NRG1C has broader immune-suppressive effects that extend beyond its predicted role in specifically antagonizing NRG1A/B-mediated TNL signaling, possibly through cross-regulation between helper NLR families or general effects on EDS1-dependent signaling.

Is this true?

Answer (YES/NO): NO